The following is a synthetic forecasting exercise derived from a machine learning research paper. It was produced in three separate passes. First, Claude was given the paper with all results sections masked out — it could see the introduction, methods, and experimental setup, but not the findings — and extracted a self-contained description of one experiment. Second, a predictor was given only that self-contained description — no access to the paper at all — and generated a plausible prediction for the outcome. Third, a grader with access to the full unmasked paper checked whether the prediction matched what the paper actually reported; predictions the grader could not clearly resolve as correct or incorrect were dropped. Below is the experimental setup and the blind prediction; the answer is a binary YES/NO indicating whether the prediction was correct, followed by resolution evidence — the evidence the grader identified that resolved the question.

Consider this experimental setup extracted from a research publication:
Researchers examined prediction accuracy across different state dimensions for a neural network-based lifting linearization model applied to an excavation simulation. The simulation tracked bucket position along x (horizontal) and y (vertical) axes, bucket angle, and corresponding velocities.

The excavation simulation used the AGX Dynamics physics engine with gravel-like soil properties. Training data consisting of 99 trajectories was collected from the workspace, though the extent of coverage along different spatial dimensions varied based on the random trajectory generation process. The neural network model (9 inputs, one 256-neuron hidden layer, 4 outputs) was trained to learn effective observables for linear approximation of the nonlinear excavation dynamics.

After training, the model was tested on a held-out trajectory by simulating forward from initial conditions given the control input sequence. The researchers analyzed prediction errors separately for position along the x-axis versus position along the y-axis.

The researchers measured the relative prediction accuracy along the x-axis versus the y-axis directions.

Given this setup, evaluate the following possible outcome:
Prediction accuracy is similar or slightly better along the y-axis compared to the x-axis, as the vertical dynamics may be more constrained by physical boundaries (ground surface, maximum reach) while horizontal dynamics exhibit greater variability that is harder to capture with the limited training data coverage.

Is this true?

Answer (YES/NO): NO